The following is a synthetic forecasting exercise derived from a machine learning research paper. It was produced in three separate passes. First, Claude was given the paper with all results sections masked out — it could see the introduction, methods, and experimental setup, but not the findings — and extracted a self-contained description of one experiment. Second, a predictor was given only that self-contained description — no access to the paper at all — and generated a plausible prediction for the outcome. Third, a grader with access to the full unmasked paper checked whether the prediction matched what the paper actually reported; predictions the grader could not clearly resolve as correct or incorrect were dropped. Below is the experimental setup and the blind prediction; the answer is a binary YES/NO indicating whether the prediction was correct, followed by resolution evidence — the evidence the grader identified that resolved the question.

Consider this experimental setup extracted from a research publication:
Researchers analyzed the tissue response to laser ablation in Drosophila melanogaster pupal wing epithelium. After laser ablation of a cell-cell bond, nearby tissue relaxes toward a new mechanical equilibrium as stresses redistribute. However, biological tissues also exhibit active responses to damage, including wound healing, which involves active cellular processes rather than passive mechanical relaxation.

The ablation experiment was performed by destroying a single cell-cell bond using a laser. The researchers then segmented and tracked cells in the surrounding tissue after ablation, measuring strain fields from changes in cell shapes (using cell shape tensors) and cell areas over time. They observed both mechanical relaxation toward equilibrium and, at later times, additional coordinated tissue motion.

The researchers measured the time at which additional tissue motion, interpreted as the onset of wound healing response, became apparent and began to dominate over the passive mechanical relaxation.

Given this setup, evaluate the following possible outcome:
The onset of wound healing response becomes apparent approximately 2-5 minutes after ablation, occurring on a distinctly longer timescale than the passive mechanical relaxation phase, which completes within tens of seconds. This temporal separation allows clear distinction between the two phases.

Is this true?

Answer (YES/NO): YES